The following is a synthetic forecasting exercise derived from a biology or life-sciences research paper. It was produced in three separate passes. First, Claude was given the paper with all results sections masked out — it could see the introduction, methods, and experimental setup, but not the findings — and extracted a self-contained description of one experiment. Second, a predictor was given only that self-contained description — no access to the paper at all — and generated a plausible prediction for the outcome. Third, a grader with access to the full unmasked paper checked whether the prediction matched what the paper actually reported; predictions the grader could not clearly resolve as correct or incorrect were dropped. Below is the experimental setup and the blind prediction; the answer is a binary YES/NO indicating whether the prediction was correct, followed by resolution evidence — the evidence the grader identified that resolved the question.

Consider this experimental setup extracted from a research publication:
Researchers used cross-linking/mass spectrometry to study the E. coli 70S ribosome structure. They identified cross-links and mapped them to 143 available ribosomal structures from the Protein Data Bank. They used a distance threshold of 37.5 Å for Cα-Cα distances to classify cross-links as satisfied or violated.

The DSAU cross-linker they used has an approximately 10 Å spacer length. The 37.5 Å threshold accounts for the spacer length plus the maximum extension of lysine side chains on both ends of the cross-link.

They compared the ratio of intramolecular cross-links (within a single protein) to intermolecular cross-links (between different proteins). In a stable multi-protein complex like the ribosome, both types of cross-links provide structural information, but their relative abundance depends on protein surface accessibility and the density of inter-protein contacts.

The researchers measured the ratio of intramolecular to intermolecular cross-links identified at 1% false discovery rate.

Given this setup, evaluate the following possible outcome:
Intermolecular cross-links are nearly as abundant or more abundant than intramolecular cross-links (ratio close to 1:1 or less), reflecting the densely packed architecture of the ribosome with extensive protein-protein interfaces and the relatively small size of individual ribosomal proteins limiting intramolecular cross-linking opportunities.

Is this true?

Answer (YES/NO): YES